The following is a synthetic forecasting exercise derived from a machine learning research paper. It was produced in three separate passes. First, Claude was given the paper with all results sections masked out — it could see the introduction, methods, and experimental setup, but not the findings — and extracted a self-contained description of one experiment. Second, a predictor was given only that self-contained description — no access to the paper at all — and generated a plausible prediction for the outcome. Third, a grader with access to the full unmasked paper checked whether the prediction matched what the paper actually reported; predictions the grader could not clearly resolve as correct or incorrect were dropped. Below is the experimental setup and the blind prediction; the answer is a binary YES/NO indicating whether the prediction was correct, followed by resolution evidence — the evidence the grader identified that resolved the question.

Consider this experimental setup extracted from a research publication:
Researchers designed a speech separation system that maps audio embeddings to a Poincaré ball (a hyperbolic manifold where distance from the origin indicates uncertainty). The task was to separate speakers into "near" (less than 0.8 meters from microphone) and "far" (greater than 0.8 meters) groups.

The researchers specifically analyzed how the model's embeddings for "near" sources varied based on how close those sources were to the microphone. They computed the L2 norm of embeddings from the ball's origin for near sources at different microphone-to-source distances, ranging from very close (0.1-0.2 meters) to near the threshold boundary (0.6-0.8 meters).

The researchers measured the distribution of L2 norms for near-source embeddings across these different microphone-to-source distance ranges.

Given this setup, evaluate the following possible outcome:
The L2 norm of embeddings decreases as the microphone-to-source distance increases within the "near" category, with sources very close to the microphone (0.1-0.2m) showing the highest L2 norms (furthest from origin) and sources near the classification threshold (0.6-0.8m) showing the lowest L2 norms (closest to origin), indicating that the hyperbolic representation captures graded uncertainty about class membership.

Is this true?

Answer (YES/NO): YES